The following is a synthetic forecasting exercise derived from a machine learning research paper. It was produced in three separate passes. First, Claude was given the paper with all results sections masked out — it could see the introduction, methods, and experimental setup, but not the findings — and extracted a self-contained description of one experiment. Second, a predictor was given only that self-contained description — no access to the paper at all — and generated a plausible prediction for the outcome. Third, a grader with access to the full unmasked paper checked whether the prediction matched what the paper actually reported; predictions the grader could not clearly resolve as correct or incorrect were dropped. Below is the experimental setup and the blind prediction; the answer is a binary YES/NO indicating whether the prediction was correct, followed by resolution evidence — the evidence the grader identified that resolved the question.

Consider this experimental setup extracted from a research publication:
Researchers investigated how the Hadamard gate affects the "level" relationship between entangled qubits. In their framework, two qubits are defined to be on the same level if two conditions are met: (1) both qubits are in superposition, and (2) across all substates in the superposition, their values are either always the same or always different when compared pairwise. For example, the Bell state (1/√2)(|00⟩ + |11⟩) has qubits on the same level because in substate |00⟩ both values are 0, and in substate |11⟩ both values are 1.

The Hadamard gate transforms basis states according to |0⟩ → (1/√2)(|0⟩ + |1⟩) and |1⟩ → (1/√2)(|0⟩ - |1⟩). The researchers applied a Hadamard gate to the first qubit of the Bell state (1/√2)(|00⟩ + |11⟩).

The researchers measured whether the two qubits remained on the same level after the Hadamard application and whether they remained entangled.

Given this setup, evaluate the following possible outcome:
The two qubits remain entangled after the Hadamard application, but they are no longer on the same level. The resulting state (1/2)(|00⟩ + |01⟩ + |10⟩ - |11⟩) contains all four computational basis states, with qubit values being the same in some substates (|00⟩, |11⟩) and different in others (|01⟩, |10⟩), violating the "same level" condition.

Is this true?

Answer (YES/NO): YES